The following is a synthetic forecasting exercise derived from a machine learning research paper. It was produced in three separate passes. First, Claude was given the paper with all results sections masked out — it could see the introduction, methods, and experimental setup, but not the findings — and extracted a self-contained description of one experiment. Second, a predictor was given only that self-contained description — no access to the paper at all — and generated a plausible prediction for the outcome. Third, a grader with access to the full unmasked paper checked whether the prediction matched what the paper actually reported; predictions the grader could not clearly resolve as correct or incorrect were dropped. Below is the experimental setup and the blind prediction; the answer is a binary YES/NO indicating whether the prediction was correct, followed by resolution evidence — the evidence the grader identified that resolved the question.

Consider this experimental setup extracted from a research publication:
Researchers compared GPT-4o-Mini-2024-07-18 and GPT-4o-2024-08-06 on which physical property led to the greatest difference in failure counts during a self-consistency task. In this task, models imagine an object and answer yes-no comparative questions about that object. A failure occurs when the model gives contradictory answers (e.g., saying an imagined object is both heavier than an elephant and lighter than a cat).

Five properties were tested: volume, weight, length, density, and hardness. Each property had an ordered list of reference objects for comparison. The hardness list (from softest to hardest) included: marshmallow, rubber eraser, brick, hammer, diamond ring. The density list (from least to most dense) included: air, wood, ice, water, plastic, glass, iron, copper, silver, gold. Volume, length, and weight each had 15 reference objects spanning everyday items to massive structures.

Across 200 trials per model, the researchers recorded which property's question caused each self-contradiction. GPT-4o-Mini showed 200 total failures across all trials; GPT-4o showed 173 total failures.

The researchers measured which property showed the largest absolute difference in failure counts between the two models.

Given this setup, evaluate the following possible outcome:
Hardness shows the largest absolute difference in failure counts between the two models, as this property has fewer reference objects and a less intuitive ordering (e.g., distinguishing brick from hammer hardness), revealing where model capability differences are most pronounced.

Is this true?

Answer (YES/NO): NO